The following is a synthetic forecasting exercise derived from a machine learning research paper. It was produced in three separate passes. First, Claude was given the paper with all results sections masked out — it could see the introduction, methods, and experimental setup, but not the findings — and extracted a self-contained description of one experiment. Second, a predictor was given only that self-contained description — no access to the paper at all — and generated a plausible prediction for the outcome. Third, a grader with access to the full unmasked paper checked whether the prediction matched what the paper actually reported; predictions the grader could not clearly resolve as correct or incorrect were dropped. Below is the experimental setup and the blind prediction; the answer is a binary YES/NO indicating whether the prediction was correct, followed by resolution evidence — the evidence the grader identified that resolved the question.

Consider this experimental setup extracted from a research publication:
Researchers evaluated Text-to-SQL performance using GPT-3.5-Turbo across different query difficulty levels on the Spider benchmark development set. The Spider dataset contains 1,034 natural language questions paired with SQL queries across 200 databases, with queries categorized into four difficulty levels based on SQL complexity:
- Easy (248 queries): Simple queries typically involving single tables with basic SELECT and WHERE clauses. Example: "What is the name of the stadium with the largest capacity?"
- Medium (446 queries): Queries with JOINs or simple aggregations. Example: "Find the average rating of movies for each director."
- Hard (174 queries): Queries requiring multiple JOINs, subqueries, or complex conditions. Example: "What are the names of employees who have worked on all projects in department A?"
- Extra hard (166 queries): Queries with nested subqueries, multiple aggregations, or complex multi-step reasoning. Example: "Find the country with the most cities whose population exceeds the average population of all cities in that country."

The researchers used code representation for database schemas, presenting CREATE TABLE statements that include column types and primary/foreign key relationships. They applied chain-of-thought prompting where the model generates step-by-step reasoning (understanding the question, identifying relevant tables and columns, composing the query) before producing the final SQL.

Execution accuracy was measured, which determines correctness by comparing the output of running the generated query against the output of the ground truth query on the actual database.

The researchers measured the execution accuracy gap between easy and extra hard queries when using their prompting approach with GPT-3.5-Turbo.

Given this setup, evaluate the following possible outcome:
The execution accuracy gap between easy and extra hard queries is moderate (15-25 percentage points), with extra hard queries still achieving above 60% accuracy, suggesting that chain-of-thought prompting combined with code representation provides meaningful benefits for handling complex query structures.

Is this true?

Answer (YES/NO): NO